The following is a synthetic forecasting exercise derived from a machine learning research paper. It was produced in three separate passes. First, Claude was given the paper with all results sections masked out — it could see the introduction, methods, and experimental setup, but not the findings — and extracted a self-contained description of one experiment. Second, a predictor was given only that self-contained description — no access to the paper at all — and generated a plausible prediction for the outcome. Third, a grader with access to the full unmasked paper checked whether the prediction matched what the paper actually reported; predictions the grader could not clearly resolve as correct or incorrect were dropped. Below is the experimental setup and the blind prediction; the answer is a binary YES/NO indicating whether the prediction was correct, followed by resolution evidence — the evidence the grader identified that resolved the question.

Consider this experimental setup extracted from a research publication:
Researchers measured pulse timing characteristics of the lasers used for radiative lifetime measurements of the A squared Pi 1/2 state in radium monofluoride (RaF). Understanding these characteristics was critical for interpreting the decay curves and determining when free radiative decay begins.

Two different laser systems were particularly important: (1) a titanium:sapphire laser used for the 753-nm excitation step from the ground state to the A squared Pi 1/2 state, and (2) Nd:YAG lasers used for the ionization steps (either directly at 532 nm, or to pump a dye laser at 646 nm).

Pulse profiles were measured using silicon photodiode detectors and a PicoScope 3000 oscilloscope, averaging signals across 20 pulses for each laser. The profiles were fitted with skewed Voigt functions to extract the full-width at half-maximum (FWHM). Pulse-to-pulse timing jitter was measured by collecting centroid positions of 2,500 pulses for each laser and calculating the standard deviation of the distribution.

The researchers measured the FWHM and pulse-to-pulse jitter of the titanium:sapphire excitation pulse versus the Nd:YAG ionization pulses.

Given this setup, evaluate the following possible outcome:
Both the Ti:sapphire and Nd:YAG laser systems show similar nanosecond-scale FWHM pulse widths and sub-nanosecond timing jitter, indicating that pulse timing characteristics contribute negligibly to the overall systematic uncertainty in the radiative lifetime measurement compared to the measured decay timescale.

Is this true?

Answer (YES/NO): NO